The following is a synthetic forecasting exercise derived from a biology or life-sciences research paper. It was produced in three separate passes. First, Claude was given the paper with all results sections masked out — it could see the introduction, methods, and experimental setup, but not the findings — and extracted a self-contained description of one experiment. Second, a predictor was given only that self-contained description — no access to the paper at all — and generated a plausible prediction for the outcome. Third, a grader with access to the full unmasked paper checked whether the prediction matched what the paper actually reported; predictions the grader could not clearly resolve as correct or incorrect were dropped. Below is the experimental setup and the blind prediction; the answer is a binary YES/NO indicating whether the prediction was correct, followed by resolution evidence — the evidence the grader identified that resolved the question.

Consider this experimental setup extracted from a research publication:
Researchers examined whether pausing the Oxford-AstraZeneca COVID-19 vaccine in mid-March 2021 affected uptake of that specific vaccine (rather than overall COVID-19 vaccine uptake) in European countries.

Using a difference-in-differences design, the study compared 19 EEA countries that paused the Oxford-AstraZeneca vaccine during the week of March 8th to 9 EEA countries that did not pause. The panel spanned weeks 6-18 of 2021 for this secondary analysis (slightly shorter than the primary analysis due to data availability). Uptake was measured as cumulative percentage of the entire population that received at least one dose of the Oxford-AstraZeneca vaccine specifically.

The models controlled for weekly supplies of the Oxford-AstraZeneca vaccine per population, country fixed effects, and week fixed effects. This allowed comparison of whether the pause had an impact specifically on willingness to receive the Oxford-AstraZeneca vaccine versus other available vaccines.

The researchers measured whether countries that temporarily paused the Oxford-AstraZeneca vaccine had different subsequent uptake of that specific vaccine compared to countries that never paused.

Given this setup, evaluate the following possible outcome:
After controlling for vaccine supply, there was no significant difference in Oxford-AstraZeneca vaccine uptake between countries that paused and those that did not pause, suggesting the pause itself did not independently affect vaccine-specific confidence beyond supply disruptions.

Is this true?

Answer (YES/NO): YES